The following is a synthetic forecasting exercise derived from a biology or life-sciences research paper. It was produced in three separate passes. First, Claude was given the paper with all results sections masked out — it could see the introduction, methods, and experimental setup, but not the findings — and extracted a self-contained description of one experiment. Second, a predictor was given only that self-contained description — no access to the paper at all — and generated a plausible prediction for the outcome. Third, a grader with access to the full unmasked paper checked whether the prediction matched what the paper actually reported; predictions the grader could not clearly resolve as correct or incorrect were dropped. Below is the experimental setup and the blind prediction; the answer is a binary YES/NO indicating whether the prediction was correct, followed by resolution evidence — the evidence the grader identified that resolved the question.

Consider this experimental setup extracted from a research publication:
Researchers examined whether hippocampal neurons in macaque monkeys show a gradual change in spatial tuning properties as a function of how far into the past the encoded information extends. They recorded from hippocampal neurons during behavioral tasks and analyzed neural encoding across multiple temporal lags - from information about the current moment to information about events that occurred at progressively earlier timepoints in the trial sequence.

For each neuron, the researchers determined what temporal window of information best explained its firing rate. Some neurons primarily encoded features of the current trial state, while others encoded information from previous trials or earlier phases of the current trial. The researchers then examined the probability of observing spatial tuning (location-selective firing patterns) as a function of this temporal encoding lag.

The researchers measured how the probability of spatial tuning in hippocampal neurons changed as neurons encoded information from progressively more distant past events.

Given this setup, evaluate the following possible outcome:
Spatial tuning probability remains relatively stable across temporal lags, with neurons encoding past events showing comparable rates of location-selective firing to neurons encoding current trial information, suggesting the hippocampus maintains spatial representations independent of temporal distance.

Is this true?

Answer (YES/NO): NO